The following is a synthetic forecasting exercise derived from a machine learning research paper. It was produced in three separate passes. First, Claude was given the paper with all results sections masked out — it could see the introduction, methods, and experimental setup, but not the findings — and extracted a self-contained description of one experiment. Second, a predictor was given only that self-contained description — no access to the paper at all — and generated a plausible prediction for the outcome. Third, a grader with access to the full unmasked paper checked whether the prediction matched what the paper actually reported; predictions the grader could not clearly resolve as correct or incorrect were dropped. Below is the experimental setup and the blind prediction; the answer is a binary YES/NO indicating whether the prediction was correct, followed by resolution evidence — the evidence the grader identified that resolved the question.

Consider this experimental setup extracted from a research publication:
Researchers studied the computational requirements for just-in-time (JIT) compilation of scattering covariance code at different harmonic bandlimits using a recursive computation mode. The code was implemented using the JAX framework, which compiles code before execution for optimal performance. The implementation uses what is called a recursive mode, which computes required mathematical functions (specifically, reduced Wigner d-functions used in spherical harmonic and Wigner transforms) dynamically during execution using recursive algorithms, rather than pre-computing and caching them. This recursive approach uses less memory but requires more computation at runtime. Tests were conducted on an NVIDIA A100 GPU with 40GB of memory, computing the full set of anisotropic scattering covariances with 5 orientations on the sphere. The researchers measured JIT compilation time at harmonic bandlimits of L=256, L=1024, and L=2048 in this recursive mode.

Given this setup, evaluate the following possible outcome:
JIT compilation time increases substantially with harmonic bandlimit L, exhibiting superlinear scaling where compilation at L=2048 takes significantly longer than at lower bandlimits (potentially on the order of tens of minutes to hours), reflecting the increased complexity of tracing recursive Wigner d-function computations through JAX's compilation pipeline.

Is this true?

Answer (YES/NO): NO